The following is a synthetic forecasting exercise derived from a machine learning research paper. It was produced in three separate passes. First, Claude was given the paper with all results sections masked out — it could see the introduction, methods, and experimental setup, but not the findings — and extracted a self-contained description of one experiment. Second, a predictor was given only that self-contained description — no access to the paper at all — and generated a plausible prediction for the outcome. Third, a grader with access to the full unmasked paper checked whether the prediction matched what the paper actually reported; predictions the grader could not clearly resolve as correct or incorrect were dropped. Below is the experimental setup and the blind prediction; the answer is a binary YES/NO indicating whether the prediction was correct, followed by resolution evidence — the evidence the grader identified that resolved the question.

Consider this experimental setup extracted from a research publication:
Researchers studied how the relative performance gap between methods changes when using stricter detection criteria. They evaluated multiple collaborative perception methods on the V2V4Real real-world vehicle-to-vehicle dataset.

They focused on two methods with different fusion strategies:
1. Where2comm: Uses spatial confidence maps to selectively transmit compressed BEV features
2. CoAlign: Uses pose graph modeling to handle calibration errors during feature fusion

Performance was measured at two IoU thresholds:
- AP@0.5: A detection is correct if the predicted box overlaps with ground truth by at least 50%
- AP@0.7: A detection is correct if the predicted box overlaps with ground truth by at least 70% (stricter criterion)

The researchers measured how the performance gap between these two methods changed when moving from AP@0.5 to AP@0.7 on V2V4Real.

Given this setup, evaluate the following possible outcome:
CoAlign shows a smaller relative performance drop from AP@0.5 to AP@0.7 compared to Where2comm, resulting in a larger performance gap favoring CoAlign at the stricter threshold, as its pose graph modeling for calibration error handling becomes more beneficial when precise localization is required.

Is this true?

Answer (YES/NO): YES